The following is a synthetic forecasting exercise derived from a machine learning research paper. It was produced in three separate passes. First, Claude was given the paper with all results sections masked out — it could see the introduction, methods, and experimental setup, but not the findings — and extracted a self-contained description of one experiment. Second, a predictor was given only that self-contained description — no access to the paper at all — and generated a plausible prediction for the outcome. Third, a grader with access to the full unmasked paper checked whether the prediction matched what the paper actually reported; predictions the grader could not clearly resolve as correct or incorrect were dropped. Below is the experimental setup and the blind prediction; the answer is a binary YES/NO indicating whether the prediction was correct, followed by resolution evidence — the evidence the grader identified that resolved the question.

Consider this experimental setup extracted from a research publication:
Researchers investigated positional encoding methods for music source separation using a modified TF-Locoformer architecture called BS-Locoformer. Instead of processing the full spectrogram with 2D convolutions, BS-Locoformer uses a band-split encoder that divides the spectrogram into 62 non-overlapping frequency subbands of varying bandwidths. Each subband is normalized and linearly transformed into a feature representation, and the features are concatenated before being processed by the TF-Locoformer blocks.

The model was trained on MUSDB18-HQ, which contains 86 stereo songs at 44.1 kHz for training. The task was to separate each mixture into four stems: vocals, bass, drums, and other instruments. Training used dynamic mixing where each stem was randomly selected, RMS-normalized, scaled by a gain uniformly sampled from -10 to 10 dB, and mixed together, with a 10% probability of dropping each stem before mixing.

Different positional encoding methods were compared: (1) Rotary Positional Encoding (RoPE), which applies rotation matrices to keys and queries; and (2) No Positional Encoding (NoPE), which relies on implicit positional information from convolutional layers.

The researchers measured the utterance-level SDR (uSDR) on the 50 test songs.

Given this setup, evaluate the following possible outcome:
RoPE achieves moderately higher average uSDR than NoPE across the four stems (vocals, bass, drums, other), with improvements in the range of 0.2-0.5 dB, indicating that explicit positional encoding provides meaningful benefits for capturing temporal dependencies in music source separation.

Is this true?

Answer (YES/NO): NO